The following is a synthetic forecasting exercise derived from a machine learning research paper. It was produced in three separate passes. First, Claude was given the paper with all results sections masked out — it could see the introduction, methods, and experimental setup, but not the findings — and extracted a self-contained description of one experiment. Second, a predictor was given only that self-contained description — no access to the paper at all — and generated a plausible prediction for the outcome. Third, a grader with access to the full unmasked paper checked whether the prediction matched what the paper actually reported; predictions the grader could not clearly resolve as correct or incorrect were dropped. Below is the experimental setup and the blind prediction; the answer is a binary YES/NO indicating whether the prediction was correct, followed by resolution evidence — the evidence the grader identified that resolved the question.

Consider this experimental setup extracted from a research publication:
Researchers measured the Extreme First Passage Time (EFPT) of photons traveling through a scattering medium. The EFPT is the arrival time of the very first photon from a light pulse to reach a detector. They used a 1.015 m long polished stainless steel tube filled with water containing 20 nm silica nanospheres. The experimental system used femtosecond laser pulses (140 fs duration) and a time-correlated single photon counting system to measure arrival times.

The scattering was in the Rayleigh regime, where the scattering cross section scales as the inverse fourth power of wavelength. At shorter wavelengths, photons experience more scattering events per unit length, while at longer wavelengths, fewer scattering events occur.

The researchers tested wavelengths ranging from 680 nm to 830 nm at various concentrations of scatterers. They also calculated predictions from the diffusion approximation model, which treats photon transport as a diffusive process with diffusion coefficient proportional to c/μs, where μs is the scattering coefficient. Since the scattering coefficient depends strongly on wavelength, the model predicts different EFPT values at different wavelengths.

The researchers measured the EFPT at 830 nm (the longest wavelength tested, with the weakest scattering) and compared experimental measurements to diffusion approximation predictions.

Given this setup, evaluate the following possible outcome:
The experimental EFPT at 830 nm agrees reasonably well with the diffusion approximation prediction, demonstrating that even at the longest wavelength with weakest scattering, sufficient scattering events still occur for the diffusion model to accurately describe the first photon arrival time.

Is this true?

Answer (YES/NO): NO